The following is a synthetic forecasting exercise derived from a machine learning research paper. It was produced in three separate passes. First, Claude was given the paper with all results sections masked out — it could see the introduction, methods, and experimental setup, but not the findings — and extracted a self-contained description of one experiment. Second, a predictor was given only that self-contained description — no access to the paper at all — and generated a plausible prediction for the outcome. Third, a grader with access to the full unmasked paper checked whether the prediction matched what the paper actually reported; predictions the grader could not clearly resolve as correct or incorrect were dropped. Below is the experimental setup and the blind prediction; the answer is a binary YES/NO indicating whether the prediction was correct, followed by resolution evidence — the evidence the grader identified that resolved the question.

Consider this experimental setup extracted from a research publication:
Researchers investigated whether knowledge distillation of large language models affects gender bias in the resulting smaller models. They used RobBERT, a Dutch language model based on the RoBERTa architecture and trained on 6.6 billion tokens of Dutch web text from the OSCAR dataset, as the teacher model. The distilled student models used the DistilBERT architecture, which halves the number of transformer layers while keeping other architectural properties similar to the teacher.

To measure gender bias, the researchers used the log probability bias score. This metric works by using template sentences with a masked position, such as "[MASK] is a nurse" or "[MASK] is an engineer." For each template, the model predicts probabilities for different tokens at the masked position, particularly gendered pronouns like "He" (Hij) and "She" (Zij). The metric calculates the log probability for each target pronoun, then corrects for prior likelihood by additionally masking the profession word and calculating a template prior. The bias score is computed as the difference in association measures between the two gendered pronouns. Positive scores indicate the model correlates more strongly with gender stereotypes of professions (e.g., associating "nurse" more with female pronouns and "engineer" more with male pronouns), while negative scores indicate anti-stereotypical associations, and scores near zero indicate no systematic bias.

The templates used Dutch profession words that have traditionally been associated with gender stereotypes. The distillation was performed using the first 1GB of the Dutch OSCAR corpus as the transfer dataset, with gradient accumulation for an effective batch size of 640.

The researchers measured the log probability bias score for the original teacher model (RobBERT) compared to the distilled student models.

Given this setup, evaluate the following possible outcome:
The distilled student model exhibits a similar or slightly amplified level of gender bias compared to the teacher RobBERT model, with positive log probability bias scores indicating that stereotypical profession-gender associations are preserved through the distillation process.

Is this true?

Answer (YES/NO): NO